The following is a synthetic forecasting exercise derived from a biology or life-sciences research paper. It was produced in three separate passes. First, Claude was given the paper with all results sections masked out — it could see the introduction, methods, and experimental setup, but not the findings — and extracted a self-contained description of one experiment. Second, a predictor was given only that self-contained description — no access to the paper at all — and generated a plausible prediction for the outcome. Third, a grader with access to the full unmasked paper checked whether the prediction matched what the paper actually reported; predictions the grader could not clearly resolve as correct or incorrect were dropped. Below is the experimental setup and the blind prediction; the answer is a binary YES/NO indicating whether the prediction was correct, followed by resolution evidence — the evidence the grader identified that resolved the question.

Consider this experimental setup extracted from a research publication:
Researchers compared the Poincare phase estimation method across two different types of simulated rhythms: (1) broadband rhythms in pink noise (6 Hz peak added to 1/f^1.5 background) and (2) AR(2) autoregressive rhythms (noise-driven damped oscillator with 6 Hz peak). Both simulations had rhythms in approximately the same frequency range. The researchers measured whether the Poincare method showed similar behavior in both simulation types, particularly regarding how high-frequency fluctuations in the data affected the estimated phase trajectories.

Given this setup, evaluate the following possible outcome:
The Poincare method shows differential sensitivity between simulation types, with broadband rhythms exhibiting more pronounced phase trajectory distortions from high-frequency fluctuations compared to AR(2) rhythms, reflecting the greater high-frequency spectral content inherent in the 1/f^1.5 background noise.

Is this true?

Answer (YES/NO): YES